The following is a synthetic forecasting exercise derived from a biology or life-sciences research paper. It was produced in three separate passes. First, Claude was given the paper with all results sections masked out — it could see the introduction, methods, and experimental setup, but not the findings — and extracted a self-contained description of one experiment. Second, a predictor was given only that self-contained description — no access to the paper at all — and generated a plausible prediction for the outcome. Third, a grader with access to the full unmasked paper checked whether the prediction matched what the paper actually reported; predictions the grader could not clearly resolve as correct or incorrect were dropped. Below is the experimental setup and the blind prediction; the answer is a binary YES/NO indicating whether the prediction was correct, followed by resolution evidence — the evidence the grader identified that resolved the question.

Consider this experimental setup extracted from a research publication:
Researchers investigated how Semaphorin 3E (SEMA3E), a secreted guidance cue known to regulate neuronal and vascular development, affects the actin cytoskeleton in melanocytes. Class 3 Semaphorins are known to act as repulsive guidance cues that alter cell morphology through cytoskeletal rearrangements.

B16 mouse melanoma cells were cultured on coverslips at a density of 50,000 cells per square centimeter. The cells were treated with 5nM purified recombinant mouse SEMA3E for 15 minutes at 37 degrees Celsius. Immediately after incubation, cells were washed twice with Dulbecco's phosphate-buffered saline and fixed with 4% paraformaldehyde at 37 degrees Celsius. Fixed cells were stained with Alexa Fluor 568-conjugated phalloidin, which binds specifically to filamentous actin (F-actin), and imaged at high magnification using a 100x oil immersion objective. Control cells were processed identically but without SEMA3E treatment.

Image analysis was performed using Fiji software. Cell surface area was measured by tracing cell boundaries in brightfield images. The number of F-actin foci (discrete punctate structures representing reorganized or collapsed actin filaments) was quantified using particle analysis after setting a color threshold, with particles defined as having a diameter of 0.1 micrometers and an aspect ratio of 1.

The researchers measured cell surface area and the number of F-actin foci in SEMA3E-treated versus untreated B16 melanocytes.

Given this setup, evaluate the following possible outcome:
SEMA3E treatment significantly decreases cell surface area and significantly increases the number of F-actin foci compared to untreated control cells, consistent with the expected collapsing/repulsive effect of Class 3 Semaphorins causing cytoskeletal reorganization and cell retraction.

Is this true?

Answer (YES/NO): YES